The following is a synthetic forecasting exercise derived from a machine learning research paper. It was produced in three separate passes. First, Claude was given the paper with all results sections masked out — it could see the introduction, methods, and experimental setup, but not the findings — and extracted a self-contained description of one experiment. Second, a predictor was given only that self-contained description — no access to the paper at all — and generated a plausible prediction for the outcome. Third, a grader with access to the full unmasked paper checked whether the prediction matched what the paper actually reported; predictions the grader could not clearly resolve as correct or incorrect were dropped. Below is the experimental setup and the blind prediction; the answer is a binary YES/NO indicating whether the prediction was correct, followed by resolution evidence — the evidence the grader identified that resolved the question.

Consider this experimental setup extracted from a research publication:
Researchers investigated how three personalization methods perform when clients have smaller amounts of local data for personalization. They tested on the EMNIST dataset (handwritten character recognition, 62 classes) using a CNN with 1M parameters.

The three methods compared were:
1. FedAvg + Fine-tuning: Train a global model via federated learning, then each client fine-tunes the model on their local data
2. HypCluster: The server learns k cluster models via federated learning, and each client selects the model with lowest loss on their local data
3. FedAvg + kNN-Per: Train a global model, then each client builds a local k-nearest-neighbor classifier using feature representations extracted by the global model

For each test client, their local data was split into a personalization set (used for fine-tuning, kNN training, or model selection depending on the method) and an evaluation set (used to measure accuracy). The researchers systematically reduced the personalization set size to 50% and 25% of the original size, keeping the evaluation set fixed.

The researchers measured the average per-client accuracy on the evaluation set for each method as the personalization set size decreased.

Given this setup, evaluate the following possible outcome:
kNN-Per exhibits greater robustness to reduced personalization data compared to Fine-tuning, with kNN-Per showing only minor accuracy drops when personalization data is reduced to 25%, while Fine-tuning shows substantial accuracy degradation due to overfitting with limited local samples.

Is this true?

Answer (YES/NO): NO